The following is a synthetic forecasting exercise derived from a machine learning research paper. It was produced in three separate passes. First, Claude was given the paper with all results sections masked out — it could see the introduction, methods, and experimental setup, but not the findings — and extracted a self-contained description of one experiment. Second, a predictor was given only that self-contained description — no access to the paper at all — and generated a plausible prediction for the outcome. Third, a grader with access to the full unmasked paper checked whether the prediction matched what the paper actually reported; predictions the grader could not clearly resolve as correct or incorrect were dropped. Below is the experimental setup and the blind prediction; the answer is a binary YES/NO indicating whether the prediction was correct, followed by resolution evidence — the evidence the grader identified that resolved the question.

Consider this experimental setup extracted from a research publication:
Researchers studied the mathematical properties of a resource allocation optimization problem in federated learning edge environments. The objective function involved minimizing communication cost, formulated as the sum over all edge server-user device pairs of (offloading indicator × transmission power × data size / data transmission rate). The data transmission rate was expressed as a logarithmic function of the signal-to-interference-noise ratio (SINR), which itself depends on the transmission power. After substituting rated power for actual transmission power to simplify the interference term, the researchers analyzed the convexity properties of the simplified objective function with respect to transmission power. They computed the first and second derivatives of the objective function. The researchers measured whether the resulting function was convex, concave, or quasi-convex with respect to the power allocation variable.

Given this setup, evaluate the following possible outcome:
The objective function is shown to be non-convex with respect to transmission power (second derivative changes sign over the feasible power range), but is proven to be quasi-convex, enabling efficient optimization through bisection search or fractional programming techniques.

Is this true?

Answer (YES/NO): YES